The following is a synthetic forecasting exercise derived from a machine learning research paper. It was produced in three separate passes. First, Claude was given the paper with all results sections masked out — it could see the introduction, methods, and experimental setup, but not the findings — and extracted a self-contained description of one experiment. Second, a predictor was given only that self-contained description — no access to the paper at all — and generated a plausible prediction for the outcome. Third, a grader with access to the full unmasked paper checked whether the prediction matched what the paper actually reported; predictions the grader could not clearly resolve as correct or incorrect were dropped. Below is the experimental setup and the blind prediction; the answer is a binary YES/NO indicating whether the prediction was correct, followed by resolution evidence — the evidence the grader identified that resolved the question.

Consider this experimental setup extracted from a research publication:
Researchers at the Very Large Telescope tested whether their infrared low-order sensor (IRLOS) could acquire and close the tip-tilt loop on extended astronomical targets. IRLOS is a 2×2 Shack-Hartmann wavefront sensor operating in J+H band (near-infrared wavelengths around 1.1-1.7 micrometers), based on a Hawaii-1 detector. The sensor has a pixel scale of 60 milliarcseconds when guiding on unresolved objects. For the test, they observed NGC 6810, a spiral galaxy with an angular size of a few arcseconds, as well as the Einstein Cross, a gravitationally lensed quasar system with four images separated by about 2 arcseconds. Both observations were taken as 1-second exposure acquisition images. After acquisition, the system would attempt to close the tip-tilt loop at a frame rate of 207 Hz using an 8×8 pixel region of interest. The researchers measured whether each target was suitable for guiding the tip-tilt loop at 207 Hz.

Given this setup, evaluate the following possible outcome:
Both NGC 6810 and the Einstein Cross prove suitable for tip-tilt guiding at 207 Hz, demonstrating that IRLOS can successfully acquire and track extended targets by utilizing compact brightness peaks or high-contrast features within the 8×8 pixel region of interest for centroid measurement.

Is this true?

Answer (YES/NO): NO